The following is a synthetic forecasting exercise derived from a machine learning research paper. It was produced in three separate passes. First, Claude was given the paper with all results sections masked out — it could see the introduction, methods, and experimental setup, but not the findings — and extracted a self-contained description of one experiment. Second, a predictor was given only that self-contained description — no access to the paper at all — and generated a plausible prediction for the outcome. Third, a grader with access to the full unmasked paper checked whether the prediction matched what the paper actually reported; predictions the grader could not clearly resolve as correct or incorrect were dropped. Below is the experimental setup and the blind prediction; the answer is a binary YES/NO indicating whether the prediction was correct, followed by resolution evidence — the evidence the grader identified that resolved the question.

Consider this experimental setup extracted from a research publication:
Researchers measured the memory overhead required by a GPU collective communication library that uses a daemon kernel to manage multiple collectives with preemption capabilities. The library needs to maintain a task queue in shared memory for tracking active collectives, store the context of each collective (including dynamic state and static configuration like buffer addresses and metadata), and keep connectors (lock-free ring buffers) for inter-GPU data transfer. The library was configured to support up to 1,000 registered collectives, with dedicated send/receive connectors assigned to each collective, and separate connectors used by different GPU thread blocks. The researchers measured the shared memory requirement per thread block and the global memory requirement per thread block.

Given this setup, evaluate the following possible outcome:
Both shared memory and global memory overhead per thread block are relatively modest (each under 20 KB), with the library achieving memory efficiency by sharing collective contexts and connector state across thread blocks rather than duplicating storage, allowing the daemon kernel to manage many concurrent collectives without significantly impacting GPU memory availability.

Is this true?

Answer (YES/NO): NO